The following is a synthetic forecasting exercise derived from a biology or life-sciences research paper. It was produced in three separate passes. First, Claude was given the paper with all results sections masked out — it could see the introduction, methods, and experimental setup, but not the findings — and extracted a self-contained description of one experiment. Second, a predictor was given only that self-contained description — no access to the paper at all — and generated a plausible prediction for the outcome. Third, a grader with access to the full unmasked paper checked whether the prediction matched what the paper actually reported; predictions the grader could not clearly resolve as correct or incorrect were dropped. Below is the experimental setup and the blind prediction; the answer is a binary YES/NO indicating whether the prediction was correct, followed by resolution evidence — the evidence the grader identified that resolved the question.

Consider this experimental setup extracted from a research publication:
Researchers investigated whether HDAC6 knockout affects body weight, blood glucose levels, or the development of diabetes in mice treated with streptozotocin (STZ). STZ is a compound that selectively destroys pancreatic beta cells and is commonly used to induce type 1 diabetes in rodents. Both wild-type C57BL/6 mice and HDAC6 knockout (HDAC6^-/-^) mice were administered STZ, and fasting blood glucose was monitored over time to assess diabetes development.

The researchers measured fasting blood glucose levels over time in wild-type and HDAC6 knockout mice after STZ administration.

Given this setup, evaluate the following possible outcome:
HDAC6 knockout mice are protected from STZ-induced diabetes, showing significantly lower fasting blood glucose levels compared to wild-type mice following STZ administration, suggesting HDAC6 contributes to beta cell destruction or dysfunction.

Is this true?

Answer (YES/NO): NO